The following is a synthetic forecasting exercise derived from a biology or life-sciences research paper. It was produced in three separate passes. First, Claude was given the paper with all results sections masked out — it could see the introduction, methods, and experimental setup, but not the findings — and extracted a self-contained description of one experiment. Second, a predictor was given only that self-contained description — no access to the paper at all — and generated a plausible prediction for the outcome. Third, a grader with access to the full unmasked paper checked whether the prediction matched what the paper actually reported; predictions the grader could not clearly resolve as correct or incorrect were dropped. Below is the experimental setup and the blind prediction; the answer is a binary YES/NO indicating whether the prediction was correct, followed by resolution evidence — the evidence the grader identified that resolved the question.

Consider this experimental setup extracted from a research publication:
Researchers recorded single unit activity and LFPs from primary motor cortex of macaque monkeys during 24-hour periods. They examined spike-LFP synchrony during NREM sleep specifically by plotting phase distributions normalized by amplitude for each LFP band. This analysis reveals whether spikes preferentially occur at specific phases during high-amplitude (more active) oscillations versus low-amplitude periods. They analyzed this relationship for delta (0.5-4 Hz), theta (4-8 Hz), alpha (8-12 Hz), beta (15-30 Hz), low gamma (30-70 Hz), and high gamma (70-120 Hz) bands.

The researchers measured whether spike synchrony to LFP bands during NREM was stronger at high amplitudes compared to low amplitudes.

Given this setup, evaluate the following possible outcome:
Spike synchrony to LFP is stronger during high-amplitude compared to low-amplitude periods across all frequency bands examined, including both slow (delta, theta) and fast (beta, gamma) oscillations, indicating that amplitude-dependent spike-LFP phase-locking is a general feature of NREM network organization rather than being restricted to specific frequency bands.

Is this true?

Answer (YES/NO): YES